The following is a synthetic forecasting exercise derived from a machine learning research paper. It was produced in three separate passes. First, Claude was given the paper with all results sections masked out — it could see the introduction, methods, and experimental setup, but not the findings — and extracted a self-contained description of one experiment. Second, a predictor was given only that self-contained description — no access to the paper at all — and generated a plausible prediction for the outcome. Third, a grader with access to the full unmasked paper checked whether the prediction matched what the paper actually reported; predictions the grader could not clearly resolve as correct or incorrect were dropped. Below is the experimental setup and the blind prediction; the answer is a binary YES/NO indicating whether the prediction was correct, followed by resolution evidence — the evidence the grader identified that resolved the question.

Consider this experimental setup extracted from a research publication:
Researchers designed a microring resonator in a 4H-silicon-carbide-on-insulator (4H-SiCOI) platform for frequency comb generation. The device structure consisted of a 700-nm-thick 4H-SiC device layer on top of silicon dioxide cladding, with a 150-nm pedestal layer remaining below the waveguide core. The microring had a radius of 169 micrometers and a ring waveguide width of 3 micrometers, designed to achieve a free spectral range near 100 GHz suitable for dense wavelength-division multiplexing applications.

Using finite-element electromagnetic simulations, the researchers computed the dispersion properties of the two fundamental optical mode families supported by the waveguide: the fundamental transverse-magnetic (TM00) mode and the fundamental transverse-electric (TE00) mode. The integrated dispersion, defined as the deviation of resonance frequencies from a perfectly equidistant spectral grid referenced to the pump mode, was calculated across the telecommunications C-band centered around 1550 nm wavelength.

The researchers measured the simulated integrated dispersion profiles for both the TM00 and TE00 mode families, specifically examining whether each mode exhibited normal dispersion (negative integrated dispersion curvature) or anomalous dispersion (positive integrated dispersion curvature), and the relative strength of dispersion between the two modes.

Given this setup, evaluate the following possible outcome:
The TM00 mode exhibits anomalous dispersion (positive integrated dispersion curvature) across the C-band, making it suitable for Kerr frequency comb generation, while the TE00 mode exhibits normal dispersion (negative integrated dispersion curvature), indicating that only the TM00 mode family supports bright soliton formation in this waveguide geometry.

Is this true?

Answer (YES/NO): NO